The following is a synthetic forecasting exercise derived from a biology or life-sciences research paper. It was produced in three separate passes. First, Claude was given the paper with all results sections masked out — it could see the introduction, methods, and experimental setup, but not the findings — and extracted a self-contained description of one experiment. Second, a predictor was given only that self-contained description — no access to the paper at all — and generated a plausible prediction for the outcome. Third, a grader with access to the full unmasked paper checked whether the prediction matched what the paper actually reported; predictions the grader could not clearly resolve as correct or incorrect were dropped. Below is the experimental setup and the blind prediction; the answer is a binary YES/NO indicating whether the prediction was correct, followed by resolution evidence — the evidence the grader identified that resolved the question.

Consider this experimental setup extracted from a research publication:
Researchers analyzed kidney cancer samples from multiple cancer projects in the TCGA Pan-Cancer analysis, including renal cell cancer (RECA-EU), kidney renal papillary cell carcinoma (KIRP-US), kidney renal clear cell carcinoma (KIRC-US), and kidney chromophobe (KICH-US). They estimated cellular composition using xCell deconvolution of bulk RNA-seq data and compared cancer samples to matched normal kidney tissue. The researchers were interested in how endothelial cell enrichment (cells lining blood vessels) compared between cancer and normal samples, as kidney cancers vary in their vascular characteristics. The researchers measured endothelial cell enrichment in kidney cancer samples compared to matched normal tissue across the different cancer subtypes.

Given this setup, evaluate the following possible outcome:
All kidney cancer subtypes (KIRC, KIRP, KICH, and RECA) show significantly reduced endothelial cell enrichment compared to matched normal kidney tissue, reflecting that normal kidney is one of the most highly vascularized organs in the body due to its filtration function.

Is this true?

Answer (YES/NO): NO